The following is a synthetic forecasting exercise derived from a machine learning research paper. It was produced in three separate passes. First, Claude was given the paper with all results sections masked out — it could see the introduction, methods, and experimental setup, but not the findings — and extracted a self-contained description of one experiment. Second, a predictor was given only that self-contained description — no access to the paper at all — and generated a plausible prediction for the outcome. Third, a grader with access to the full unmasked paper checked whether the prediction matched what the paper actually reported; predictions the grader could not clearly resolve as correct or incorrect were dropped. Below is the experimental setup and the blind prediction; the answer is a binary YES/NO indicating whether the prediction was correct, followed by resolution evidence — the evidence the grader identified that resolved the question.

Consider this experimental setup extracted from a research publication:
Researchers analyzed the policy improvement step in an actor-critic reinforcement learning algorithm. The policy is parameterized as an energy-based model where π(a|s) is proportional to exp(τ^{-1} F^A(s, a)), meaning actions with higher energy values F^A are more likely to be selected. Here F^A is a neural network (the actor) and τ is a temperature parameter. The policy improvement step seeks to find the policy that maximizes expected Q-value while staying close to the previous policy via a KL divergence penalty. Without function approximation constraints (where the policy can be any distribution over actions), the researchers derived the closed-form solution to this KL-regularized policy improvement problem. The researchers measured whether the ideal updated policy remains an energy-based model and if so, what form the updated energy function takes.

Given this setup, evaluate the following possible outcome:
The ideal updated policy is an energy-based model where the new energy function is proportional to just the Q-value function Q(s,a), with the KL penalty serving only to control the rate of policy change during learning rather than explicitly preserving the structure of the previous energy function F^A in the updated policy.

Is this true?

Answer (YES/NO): NO